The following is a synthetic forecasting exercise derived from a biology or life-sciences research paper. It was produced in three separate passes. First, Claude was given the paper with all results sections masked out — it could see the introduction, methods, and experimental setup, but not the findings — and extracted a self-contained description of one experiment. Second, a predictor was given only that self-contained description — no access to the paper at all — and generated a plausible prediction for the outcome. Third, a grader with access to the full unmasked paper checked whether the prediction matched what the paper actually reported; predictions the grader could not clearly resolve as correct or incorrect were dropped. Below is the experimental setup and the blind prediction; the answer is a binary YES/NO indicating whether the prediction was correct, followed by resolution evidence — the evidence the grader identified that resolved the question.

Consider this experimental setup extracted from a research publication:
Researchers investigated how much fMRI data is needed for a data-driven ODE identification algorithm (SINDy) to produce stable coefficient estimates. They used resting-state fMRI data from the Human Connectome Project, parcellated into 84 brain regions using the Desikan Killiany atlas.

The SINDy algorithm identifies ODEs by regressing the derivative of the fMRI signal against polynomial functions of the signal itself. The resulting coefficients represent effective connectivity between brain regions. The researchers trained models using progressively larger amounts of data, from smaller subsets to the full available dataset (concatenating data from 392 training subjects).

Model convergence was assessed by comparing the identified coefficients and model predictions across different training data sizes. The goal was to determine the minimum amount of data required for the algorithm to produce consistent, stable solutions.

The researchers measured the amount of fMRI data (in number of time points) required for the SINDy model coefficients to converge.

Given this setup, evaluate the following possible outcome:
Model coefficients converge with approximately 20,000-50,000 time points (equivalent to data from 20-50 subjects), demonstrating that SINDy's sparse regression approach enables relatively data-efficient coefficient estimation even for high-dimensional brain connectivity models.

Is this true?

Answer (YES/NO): NO